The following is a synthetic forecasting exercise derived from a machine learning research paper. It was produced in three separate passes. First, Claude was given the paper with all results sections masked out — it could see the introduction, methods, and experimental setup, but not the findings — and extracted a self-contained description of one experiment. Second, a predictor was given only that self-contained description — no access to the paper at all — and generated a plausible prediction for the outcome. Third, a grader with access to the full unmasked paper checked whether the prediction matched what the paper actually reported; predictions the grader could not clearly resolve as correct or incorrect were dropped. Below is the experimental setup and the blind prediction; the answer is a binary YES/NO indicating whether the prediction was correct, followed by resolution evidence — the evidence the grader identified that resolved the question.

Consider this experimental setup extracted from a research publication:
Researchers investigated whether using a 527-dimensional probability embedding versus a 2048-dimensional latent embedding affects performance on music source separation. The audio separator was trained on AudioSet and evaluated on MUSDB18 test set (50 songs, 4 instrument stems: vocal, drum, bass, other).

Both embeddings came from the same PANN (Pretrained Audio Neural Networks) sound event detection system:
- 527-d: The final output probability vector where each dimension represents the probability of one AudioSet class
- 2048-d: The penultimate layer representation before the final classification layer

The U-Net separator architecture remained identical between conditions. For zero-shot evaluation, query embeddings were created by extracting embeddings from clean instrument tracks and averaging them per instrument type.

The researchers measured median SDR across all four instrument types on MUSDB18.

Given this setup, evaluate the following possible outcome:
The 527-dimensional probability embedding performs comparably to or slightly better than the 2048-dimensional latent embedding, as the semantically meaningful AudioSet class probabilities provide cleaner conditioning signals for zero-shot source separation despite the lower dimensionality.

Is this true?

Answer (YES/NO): NO